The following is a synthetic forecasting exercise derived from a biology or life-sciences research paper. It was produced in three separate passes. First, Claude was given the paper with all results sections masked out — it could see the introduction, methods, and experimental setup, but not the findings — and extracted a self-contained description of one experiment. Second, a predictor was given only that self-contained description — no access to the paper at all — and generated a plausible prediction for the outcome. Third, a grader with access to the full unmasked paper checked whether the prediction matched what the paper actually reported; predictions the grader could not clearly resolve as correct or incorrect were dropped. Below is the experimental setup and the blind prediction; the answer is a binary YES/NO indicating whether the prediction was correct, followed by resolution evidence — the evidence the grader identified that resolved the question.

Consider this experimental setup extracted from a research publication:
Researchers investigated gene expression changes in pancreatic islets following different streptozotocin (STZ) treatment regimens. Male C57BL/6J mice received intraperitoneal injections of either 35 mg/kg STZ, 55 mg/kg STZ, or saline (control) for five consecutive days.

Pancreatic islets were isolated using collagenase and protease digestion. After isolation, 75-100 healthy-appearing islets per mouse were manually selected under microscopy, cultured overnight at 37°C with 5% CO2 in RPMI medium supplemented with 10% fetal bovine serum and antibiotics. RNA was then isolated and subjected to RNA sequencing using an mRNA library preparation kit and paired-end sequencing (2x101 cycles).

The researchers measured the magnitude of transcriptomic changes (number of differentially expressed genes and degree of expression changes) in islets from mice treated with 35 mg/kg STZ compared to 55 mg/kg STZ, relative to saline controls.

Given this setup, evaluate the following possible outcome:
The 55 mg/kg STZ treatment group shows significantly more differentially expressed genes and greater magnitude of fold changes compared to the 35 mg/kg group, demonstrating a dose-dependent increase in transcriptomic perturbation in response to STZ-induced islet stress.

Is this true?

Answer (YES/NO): NO